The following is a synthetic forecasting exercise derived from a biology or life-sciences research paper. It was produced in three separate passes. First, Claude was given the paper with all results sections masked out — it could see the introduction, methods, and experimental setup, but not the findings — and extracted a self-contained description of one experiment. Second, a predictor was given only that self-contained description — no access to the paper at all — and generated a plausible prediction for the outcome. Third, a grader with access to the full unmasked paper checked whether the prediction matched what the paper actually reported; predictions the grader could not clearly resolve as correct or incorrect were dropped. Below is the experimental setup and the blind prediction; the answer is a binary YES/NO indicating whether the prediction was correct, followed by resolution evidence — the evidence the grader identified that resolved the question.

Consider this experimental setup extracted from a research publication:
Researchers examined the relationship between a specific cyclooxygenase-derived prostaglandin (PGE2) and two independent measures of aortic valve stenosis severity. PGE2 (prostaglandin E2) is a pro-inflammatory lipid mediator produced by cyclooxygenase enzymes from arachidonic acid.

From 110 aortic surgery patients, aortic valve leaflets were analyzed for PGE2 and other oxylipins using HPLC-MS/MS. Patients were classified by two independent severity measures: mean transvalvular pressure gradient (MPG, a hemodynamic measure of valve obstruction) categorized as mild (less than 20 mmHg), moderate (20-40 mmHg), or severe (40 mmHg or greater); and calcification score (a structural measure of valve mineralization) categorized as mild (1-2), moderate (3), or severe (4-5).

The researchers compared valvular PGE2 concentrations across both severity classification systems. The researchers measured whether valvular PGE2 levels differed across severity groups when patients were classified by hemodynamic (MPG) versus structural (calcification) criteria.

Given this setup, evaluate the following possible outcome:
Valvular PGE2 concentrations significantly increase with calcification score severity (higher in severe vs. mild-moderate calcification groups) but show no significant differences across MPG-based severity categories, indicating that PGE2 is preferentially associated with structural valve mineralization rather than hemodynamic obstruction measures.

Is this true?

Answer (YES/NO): NO